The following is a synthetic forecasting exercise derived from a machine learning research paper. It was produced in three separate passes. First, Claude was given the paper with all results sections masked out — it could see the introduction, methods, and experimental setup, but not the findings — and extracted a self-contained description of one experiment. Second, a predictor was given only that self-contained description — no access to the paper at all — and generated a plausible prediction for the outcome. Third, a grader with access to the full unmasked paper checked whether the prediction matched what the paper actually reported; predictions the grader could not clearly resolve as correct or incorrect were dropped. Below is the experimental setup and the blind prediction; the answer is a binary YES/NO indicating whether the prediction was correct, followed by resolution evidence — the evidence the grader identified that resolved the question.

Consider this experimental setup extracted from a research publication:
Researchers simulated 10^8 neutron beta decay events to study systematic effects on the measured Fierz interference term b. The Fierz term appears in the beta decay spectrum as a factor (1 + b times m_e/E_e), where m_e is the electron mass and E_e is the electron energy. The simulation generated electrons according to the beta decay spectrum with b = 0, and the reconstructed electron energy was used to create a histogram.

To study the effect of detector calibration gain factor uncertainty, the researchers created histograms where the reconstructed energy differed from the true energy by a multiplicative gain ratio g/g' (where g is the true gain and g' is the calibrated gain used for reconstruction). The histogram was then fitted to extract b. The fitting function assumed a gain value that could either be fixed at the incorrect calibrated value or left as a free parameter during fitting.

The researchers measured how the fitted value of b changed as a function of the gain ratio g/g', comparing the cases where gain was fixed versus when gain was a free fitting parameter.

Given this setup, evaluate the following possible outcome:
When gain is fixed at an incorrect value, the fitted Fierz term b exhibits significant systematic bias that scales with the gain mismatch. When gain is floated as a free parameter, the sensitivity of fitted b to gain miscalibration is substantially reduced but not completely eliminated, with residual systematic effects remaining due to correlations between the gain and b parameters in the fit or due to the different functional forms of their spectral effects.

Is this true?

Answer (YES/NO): NO